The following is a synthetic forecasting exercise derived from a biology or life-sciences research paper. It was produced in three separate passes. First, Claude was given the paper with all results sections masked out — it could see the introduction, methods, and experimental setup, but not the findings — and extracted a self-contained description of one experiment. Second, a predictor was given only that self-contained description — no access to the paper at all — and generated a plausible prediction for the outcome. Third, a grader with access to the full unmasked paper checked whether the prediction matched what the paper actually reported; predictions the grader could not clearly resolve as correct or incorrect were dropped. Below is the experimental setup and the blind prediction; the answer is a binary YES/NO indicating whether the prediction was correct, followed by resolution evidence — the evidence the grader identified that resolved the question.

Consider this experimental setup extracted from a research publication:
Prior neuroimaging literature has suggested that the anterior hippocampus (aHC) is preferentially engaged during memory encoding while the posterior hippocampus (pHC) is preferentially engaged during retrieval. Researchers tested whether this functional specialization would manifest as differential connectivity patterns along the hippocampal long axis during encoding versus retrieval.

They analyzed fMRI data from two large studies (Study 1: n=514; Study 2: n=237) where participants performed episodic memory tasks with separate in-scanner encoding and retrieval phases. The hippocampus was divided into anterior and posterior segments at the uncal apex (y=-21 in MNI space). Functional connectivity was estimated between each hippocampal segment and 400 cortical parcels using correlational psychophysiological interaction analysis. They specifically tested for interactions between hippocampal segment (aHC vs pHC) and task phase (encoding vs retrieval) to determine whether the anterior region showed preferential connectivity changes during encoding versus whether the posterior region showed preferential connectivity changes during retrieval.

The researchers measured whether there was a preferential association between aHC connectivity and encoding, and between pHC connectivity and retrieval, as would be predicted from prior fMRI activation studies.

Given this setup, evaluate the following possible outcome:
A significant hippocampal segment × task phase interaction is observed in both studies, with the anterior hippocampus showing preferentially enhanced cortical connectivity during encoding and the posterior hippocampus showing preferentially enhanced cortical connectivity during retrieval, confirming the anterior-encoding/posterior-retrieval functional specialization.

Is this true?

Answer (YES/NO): NO